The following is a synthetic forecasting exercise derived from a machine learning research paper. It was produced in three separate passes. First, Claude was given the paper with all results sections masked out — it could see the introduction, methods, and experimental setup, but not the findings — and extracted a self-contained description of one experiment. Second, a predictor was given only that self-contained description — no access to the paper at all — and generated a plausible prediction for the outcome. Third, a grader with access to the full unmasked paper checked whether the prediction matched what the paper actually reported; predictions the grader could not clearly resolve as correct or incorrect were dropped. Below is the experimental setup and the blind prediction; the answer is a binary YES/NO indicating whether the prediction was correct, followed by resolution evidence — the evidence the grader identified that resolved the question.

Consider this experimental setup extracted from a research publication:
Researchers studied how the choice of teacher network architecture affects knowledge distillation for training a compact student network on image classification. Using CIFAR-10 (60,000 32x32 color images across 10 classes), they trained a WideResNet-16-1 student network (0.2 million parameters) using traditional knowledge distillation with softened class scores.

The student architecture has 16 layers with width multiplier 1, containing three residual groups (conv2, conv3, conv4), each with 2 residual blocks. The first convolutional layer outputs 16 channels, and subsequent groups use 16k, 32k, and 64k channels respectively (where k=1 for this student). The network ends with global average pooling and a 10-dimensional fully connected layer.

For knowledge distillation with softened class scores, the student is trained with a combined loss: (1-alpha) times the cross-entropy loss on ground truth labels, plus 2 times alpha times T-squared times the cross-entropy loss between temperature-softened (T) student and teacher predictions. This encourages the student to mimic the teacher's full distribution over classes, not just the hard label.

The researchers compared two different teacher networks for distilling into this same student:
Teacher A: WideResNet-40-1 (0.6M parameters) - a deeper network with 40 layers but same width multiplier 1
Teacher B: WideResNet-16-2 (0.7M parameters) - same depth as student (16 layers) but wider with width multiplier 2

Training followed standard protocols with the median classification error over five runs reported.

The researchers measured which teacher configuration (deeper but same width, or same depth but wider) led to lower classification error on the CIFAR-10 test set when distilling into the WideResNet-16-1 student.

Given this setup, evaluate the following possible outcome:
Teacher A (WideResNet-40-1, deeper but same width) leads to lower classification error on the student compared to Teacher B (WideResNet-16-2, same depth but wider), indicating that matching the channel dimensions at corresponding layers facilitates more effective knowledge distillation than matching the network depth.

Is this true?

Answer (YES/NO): NO